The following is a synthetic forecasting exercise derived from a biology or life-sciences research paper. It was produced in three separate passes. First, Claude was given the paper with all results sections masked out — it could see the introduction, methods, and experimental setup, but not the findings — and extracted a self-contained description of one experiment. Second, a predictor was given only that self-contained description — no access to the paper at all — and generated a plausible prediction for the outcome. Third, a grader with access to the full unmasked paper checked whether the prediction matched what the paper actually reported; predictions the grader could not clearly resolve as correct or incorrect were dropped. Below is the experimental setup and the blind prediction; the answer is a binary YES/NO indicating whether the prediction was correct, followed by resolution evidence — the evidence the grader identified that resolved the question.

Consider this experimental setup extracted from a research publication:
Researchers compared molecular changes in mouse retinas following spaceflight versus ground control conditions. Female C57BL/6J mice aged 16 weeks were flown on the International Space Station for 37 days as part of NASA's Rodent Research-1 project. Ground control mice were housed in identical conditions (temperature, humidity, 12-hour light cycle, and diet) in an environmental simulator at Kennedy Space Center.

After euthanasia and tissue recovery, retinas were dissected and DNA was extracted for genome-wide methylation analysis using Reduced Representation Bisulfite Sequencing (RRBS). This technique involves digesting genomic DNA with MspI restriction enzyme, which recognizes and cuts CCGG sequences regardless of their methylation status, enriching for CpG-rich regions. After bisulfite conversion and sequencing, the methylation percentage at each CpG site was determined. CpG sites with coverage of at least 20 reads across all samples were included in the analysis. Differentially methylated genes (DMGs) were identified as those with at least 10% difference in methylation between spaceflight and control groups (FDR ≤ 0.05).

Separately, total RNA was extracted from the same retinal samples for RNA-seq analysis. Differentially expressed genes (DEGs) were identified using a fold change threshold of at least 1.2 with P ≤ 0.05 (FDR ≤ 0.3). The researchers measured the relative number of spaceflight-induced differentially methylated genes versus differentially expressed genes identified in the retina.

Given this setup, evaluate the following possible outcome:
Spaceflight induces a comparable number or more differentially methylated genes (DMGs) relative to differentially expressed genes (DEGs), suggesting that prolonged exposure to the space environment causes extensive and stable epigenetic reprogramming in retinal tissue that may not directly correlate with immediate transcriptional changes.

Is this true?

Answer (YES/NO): YES